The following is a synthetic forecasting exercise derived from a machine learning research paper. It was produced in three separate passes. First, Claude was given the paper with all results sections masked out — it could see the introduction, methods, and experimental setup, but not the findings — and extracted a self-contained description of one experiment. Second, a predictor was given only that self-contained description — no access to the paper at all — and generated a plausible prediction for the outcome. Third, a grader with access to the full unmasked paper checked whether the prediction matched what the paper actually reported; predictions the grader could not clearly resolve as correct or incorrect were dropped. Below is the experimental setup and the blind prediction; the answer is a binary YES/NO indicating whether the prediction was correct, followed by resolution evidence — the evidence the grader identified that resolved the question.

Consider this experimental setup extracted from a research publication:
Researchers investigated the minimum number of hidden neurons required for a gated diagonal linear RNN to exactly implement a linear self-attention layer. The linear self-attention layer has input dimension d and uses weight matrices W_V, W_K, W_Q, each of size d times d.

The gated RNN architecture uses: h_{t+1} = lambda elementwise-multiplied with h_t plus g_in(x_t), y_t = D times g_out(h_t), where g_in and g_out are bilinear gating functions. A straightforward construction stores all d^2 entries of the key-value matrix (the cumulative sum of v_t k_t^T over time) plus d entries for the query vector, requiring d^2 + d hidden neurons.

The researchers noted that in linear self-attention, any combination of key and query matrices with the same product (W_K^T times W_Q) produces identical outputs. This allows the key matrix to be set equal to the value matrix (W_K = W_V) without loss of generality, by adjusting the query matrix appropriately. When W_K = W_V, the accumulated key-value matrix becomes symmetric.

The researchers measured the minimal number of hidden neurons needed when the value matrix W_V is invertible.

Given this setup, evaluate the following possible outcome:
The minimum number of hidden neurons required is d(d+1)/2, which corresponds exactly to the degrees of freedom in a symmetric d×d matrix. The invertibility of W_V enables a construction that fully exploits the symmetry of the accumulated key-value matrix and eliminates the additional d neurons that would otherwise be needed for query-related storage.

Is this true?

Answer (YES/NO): NO